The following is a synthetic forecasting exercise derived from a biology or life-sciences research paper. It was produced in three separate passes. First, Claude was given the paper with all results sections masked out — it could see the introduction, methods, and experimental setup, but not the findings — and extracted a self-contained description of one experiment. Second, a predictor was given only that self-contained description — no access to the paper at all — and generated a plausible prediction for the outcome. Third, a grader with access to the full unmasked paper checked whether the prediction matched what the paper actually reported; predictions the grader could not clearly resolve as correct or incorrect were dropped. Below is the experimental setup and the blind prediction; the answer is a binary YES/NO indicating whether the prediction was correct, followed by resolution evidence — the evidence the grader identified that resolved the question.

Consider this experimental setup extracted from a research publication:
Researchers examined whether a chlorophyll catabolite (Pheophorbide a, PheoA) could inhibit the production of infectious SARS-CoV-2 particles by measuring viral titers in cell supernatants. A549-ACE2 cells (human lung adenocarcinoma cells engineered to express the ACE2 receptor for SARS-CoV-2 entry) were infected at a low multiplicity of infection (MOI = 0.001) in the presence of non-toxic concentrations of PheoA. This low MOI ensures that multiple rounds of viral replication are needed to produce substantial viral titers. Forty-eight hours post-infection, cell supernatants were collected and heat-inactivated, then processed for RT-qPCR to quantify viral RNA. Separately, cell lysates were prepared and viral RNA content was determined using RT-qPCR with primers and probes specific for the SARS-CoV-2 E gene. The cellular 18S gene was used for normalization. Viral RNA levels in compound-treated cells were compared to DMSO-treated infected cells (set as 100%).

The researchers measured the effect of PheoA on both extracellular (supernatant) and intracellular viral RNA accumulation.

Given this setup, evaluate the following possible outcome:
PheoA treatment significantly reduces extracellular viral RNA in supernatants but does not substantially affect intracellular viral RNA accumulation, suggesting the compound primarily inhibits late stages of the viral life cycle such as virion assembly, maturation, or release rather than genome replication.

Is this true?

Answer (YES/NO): NO